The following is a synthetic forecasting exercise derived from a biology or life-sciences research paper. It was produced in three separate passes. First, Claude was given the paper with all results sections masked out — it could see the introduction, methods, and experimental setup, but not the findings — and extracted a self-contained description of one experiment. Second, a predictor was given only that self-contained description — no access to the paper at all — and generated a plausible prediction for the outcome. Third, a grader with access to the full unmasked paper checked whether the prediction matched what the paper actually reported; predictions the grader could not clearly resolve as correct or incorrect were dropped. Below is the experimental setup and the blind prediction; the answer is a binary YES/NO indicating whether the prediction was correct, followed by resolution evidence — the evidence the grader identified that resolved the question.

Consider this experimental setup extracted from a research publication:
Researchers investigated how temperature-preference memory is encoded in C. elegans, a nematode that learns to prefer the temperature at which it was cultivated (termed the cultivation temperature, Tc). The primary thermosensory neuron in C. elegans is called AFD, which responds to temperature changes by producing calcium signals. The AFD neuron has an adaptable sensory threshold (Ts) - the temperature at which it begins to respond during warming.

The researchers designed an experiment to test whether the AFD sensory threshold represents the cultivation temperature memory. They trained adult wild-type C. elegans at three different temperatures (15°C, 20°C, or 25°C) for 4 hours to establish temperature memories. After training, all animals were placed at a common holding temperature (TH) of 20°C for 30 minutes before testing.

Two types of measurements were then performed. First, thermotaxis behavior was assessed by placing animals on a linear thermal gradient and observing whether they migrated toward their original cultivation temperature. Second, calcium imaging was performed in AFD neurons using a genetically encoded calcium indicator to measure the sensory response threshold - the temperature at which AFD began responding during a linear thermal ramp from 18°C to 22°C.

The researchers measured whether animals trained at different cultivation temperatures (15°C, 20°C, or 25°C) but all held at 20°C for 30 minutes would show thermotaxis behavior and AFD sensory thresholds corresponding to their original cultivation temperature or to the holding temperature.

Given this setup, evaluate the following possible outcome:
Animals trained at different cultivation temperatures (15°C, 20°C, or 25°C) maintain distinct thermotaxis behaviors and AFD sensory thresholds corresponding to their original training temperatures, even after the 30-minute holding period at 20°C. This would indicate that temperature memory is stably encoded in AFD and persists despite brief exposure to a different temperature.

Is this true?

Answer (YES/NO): NO